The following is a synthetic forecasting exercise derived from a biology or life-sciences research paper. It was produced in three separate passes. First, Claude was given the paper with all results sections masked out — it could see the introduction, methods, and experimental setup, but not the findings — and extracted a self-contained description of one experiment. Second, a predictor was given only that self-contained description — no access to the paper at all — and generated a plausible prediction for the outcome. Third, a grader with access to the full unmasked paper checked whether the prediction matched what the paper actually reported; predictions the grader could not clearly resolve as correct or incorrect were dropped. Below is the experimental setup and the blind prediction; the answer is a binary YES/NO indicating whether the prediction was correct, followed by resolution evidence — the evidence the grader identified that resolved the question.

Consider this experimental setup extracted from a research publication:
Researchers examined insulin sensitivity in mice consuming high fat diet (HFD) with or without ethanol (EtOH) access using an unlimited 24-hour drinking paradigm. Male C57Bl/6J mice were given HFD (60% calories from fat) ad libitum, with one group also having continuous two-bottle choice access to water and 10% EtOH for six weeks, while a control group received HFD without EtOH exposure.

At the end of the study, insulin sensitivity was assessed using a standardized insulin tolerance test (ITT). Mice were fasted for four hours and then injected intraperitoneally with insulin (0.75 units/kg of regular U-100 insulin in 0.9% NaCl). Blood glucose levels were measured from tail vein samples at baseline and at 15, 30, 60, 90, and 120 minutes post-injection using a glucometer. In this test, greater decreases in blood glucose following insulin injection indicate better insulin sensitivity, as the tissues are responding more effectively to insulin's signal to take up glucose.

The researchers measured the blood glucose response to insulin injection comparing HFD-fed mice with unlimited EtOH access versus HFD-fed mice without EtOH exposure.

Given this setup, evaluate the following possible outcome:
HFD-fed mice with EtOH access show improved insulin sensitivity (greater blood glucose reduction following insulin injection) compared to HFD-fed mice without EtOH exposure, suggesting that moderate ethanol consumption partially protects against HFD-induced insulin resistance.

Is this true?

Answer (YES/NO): NO